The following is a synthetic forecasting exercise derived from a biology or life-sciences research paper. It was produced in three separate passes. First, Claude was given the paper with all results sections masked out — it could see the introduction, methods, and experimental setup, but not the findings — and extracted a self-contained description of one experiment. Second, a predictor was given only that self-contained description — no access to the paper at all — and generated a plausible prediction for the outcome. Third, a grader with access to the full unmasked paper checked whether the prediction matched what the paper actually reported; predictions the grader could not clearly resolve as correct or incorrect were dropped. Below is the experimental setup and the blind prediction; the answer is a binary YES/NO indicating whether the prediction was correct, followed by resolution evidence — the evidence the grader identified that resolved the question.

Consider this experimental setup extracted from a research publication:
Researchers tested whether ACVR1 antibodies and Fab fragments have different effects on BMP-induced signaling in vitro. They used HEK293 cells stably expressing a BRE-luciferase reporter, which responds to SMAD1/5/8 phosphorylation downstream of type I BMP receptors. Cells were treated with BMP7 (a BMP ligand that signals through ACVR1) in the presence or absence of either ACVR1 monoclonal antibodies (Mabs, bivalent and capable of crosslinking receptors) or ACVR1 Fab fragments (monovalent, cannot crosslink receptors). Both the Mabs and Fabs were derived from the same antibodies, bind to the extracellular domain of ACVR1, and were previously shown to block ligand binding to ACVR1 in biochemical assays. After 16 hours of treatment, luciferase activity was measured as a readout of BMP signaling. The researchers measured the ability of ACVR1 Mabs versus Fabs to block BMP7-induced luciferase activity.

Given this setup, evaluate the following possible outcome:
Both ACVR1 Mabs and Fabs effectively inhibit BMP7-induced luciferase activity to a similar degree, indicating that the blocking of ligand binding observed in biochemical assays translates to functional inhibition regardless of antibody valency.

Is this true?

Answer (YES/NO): YES